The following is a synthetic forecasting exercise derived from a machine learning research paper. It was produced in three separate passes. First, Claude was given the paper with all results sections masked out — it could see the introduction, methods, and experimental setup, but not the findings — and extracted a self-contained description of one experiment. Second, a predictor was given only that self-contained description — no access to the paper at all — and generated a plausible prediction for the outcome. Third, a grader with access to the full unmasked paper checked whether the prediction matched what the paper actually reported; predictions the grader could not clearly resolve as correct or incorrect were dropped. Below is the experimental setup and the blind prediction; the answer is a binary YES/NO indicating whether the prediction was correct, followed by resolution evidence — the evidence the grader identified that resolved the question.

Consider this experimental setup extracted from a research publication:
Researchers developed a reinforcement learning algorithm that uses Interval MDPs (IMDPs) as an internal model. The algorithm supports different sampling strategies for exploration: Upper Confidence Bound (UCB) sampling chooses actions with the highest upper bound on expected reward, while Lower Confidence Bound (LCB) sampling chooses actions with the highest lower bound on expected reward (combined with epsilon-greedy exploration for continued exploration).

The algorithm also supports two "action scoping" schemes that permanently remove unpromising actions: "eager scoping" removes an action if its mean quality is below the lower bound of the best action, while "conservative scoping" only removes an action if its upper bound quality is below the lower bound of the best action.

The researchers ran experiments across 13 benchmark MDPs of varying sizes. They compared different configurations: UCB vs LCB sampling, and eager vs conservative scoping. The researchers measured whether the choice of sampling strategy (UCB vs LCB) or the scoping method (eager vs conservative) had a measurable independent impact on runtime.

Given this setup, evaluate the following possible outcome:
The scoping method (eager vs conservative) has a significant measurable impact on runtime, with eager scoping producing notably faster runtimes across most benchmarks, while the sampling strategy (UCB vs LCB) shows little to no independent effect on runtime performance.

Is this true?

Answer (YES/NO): NO